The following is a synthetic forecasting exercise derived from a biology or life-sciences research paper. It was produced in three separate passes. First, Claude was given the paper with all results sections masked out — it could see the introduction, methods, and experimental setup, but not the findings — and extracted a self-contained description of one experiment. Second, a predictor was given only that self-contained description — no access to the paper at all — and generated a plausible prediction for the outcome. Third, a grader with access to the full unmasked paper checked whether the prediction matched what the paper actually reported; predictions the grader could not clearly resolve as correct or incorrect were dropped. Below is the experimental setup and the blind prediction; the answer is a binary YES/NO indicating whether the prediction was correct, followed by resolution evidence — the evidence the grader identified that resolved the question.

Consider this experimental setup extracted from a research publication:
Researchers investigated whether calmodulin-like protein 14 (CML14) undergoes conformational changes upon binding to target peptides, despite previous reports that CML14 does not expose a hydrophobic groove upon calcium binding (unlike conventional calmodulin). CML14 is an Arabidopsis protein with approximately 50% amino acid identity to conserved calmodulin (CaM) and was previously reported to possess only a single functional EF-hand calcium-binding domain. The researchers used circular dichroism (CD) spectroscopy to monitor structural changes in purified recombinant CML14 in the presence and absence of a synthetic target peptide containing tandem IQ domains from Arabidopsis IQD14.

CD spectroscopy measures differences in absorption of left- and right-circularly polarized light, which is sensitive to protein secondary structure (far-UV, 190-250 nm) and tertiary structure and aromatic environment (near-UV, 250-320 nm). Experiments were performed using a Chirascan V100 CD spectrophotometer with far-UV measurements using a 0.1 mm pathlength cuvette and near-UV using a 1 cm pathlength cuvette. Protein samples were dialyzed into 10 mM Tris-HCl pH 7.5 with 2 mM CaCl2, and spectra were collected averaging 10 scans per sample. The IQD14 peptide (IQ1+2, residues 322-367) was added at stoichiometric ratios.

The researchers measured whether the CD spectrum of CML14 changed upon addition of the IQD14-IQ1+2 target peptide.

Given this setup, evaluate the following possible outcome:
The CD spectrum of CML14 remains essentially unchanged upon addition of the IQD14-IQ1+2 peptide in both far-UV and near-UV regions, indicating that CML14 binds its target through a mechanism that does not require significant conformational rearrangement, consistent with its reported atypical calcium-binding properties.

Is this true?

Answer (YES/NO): NO